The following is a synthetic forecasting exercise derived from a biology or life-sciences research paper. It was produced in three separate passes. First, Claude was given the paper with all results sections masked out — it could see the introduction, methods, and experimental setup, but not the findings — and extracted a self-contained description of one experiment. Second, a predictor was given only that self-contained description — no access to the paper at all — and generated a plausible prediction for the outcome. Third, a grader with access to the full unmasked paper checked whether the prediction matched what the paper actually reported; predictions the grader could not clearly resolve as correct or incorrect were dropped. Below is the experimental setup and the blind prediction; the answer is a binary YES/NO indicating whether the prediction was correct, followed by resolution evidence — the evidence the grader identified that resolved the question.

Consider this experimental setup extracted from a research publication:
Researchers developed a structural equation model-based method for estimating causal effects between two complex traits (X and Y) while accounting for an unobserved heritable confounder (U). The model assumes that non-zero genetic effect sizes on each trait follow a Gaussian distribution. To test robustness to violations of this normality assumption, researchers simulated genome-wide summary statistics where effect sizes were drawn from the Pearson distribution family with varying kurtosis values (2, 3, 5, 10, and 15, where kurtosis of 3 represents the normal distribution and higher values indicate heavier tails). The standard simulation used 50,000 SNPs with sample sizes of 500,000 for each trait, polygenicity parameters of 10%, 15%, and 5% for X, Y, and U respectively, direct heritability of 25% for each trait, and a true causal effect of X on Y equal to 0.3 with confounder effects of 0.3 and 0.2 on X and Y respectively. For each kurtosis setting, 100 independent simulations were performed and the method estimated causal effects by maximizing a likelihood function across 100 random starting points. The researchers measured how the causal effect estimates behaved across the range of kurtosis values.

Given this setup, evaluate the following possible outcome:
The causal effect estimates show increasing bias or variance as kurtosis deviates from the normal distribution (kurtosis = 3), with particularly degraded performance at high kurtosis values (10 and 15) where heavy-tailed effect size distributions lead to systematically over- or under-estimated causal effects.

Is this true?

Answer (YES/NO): NO